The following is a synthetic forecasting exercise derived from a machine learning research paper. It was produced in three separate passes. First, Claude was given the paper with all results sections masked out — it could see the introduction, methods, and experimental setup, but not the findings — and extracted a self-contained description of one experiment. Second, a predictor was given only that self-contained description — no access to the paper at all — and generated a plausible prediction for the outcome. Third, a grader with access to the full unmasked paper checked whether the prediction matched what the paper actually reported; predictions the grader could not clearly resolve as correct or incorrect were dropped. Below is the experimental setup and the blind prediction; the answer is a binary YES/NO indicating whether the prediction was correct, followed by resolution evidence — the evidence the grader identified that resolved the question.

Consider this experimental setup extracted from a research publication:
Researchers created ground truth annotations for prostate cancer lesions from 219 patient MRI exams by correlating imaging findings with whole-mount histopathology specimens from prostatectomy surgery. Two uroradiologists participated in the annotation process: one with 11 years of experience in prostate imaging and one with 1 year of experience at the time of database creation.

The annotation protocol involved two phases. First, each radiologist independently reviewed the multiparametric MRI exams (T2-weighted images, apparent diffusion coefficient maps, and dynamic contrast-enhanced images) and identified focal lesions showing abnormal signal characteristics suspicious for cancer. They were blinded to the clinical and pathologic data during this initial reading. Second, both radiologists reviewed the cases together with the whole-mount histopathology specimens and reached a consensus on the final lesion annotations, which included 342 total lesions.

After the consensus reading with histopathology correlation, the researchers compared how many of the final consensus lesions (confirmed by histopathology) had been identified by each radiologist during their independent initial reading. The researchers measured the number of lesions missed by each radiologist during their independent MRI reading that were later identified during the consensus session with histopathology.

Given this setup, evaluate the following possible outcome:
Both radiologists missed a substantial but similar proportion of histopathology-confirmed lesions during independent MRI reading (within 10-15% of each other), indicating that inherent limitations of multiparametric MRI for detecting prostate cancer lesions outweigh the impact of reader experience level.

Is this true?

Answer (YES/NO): NO